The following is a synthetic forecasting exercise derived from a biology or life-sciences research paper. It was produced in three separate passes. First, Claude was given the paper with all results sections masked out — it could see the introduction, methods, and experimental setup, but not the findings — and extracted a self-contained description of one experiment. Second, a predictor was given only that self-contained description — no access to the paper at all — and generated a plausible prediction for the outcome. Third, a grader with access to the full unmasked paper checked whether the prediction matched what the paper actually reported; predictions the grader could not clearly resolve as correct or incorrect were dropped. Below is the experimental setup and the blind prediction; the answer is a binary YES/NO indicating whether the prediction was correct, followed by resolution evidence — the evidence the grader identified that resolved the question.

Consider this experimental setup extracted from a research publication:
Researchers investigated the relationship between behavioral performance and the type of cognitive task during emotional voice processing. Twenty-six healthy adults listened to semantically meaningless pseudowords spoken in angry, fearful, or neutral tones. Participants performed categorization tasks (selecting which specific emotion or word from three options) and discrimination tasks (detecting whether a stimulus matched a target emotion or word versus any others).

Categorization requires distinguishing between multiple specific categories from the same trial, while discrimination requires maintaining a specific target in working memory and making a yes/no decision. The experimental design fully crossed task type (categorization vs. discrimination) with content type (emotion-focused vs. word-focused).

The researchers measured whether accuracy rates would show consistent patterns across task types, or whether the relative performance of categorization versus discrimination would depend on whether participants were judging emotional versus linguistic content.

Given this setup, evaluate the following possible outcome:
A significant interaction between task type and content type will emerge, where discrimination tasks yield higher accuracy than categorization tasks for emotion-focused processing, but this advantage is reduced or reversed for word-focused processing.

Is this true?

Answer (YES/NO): NO